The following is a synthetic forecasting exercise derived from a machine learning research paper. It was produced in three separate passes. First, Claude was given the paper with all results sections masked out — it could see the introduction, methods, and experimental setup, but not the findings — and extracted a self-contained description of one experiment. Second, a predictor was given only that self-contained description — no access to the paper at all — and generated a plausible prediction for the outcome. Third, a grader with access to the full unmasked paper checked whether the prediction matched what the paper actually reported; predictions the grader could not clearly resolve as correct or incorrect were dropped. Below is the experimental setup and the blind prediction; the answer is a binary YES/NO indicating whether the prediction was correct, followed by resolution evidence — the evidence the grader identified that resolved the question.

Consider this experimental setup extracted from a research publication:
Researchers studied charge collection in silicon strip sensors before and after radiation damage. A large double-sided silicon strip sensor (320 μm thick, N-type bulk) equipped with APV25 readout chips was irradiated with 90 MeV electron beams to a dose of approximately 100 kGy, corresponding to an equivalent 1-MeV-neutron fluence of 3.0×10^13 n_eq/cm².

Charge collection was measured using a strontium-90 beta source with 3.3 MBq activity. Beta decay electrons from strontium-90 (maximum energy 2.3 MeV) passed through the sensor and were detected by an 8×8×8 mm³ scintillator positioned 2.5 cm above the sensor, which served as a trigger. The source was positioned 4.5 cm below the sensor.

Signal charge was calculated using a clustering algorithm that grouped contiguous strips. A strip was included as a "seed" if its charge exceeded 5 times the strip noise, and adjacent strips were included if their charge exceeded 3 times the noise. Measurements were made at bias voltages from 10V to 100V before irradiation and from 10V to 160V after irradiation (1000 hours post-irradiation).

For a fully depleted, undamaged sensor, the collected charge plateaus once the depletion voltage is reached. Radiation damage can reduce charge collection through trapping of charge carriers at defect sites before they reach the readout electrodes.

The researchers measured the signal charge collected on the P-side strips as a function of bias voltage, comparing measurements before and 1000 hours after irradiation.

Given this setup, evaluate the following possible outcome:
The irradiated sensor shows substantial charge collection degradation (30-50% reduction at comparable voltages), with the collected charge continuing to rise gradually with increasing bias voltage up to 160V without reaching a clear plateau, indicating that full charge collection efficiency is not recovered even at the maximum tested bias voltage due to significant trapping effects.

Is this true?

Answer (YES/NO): NO